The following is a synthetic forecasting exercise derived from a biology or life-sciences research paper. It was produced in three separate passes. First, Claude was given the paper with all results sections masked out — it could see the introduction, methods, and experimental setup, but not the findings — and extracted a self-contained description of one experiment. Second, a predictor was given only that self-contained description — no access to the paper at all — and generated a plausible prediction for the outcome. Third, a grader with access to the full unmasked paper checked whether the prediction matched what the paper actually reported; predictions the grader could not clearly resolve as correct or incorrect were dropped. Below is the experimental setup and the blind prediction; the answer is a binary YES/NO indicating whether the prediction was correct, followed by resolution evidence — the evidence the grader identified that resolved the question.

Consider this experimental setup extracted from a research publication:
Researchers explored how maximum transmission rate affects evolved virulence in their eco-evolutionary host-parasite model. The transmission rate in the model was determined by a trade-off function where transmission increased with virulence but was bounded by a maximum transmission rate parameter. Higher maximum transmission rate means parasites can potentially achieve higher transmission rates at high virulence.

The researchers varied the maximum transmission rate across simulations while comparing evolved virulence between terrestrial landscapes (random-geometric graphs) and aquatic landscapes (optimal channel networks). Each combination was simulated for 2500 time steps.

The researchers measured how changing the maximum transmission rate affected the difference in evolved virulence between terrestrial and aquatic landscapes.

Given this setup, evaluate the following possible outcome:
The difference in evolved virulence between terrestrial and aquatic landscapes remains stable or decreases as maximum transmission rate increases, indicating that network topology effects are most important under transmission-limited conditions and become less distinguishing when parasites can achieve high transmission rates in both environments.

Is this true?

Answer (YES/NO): NO